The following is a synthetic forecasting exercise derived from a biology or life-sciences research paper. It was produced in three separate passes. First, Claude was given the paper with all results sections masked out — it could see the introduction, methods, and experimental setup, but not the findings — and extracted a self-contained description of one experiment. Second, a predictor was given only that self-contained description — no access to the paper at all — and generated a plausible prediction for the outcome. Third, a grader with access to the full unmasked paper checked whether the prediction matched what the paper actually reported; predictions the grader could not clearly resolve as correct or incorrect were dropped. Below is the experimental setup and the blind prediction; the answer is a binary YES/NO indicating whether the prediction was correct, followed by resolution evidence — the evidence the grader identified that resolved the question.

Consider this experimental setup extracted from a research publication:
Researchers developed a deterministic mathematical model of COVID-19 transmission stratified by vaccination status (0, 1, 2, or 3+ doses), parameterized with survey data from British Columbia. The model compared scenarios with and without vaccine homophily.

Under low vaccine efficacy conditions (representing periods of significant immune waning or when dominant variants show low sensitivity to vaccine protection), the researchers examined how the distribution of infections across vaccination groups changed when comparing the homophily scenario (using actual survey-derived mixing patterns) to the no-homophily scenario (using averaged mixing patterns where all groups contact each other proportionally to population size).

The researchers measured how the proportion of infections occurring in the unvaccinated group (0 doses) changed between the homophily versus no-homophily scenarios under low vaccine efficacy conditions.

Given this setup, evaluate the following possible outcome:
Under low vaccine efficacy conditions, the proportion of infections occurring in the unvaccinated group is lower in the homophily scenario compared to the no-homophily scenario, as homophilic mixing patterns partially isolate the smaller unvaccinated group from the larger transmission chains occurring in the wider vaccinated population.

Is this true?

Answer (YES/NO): NO